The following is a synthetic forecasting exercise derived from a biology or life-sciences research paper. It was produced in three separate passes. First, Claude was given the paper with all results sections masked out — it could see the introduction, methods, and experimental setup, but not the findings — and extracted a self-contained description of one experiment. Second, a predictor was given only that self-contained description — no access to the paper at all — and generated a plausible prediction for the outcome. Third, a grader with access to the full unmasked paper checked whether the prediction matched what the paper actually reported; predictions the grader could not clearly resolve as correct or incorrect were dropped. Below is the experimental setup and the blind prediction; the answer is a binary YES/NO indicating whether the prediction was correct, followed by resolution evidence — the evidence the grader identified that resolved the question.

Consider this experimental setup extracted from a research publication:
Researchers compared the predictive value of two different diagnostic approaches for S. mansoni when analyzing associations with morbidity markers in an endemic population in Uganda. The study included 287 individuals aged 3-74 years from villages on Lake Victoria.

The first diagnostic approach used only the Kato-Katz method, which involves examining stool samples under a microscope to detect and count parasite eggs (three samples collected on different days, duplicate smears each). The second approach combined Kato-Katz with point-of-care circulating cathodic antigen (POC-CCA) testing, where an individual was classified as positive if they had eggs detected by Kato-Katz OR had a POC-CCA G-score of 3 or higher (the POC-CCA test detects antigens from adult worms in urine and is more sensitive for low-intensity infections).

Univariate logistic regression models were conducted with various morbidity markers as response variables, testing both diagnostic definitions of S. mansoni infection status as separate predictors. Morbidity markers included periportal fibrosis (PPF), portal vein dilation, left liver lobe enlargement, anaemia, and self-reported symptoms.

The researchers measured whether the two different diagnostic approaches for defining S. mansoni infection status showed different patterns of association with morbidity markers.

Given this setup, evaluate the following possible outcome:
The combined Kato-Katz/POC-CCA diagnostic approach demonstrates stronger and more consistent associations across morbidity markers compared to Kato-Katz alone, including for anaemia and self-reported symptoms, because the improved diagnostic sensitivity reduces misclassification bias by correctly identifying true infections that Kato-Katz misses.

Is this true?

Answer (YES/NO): NO